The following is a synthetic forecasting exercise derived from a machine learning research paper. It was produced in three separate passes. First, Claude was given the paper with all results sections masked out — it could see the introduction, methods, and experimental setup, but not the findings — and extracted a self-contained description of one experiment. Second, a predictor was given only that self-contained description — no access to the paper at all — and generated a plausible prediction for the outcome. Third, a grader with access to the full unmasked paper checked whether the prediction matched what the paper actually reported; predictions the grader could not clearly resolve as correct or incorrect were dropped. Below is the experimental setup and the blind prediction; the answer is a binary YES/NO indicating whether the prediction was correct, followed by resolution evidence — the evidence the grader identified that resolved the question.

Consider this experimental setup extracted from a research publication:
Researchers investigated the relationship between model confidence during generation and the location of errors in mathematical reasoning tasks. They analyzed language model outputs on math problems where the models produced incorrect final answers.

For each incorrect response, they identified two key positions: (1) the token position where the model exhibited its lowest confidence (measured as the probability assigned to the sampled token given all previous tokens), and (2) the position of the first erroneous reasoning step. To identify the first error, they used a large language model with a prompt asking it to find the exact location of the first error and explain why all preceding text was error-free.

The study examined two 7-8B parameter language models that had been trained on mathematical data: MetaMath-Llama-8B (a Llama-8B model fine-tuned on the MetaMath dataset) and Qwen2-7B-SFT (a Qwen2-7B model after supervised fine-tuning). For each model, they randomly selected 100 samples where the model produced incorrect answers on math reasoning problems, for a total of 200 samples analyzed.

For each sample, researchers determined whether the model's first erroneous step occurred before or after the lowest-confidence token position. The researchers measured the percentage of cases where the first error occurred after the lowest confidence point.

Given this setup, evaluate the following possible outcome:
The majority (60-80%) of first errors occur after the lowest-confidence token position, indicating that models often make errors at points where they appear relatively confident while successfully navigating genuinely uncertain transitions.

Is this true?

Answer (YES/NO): YES